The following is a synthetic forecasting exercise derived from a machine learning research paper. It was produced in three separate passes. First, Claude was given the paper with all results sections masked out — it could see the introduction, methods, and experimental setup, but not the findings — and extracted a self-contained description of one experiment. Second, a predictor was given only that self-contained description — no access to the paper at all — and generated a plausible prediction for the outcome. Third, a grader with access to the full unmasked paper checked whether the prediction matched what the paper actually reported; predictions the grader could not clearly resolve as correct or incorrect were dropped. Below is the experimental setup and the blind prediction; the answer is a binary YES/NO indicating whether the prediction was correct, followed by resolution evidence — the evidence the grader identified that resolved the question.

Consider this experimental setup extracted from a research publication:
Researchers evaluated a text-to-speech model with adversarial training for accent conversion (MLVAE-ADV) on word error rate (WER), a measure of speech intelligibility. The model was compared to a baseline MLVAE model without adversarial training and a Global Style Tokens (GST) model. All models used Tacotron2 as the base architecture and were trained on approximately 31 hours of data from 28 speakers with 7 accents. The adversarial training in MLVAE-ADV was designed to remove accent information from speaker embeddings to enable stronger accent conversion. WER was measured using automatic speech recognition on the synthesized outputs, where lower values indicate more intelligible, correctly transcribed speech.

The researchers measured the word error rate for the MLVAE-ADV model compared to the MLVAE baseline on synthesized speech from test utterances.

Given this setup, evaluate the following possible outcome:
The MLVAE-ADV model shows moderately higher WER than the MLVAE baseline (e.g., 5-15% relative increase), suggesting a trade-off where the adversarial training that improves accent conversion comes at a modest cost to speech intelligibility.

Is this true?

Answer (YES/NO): NO